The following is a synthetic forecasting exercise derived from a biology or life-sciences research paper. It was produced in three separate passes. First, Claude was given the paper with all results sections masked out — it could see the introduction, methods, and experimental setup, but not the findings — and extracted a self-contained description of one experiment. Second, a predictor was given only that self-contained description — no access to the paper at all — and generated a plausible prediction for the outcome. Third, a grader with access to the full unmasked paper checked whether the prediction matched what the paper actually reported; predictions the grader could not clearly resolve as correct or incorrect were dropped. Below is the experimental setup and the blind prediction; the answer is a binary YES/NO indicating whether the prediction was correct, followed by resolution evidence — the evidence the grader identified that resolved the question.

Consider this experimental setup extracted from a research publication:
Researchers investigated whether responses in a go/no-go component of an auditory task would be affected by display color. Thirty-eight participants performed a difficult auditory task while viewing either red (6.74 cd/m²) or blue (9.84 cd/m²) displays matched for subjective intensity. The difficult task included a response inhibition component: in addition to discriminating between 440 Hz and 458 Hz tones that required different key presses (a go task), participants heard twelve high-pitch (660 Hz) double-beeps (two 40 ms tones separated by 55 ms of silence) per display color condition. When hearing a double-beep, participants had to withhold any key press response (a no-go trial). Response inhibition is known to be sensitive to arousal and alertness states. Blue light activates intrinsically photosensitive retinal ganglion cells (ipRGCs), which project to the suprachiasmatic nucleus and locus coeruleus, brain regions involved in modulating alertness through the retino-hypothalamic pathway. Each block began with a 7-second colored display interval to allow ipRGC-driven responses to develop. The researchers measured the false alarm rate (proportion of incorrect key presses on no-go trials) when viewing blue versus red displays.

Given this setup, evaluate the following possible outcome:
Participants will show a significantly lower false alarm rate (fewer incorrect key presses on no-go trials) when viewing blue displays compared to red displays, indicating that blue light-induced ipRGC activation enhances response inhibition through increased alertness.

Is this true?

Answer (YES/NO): NO